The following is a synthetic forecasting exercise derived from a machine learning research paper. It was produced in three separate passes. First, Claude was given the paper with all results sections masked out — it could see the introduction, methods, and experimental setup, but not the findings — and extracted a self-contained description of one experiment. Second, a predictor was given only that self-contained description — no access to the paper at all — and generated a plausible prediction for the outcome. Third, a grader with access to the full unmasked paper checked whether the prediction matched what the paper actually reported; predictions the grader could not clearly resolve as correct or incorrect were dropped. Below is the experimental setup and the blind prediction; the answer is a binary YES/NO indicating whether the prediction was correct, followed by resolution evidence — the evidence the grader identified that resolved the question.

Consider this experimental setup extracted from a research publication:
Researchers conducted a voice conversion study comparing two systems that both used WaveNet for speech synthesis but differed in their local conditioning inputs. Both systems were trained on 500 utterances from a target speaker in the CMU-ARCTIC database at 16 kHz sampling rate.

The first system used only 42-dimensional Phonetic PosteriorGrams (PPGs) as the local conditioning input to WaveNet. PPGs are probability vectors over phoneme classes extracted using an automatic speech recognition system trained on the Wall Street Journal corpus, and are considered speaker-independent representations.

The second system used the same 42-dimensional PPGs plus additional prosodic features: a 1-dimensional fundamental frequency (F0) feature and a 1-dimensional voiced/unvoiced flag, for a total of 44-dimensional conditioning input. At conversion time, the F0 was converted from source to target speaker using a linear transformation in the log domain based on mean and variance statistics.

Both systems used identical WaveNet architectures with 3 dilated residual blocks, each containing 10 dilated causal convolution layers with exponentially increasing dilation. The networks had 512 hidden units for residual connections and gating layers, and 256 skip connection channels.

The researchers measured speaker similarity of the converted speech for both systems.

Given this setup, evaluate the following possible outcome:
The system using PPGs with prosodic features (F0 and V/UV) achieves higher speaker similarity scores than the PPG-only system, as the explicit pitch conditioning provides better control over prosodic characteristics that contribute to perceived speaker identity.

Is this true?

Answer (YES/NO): YES